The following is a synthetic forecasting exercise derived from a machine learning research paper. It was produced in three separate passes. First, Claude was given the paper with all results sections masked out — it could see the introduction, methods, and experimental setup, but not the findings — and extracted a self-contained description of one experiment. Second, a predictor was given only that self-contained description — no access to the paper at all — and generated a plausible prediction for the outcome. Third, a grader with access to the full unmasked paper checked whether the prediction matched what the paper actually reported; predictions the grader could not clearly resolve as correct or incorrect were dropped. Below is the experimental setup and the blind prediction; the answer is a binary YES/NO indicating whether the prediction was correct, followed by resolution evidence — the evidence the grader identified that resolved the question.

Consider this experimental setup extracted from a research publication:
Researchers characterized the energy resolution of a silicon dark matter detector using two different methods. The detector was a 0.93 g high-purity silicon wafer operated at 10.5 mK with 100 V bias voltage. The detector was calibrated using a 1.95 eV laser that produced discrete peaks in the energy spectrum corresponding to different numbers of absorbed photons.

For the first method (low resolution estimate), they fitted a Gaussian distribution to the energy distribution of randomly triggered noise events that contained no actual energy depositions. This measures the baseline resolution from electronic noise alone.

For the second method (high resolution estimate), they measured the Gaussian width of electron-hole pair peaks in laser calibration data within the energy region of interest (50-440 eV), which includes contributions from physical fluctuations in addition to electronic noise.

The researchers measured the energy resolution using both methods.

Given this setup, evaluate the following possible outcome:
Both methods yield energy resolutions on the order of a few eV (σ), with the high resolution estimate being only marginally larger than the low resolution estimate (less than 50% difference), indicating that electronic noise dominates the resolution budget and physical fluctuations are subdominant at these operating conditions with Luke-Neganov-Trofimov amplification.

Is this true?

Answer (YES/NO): NO